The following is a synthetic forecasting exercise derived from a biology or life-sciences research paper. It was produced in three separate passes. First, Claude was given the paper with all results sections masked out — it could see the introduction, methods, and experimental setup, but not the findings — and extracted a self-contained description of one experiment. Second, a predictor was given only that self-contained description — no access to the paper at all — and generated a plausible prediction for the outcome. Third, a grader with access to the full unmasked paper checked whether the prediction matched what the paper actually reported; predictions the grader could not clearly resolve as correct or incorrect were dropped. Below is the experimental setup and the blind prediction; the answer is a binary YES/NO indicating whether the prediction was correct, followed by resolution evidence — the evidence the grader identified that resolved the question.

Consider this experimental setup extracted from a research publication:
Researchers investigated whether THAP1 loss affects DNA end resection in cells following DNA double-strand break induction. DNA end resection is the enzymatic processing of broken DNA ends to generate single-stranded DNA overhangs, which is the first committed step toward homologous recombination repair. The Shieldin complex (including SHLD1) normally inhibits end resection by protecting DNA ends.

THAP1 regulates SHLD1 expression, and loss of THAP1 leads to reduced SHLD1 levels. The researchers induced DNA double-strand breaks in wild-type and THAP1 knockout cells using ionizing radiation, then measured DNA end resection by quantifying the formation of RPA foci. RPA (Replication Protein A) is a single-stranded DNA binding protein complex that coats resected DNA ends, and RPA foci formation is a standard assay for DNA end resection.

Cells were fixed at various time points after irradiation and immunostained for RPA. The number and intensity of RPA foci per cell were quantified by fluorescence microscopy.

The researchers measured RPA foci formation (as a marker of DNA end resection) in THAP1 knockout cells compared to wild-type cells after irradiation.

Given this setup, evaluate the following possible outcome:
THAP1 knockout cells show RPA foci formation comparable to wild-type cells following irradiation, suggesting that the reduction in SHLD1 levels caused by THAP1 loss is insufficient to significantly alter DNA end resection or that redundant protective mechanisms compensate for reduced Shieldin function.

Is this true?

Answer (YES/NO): YES